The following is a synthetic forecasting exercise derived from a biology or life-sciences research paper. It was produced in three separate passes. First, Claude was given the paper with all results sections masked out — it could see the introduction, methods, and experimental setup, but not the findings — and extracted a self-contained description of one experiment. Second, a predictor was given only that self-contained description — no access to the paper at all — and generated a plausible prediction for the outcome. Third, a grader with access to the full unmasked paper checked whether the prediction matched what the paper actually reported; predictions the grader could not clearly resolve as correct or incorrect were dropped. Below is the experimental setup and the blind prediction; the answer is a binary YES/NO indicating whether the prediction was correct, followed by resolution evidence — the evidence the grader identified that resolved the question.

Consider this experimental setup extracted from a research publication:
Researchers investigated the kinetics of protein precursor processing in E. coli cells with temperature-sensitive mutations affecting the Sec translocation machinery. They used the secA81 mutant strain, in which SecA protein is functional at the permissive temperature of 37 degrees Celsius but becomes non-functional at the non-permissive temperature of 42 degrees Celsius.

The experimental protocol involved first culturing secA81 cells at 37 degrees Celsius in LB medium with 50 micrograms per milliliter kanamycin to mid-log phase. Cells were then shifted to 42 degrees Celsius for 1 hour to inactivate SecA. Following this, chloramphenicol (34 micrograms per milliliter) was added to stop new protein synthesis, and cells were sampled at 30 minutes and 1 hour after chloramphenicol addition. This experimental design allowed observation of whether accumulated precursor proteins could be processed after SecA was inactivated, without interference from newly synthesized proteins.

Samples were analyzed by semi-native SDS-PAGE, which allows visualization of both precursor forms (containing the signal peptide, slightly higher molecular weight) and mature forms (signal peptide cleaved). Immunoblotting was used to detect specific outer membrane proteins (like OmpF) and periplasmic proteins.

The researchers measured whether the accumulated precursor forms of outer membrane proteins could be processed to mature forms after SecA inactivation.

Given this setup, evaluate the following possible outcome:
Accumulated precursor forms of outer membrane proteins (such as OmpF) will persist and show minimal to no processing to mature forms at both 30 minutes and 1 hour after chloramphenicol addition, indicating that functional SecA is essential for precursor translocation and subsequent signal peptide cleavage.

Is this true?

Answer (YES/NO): YES